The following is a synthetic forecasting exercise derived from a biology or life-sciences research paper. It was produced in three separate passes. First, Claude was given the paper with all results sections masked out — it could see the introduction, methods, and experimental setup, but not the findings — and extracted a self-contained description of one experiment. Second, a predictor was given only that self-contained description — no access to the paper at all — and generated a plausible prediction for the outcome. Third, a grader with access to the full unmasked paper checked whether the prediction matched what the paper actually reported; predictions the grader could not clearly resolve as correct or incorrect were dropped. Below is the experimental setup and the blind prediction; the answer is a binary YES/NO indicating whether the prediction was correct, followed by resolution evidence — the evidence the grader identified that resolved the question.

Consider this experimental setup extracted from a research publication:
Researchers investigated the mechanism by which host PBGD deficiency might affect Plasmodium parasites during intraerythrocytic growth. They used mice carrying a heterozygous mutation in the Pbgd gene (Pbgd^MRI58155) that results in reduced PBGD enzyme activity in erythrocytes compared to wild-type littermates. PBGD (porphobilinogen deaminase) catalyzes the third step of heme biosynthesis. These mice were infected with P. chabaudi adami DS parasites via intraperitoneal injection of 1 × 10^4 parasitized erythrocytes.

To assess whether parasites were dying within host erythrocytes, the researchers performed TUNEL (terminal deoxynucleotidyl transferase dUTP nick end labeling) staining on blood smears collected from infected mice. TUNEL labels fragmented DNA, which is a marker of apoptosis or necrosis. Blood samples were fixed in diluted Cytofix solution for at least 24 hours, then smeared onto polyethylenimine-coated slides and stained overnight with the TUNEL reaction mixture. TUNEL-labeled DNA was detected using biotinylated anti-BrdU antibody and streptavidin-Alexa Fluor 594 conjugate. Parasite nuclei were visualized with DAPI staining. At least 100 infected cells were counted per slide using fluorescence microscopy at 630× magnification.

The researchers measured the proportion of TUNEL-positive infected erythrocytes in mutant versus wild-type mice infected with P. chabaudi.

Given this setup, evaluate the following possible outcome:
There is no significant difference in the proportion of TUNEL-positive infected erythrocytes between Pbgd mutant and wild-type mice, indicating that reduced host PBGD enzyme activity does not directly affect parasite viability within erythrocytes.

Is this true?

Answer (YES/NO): NO